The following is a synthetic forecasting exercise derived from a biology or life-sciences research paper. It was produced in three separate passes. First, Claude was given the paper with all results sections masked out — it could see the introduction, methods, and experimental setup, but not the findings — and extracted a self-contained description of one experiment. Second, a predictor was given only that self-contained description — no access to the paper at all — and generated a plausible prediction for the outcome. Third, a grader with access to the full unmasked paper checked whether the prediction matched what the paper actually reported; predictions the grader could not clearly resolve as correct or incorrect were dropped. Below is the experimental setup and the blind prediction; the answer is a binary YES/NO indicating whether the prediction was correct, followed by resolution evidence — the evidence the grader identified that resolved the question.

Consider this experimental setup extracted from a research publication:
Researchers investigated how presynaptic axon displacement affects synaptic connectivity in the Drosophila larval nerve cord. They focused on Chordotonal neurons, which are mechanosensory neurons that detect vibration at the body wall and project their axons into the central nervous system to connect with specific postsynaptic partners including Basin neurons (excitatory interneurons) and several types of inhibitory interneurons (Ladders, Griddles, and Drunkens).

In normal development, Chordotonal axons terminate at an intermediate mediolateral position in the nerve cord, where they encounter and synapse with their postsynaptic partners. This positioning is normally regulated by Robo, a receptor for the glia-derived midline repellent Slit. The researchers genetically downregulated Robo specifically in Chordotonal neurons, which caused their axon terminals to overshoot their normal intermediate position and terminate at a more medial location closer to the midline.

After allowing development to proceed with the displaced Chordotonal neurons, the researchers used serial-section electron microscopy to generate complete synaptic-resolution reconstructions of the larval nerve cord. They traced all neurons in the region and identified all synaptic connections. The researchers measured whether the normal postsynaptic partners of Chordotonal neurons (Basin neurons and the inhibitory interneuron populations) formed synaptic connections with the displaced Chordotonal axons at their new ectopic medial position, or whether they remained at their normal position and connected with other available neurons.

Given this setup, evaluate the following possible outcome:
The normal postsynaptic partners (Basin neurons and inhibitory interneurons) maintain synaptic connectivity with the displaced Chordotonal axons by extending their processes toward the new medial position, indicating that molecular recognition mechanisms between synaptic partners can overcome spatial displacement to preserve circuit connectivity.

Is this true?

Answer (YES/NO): NO